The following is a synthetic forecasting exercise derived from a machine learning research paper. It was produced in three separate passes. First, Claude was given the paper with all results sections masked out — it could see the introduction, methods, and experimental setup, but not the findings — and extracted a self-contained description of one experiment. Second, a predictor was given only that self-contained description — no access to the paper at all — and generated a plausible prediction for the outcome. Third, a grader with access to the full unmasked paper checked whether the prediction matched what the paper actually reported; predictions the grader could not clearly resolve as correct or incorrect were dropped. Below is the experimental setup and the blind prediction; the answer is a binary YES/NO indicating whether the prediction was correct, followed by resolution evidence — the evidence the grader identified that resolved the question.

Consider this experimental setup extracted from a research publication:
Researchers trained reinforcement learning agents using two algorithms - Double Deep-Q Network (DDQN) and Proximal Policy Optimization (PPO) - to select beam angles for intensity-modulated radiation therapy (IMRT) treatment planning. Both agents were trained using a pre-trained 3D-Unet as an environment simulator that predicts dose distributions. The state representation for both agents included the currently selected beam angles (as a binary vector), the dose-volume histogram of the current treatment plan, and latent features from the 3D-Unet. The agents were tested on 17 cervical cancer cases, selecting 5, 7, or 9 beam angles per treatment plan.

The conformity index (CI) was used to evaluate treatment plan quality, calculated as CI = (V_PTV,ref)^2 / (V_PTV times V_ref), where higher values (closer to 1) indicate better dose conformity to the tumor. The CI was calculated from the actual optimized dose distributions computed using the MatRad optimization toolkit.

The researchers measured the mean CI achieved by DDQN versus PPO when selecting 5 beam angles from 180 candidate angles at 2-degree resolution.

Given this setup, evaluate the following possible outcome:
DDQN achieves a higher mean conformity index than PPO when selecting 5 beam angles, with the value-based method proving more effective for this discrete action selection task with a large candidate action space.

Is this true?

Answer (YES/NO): NO